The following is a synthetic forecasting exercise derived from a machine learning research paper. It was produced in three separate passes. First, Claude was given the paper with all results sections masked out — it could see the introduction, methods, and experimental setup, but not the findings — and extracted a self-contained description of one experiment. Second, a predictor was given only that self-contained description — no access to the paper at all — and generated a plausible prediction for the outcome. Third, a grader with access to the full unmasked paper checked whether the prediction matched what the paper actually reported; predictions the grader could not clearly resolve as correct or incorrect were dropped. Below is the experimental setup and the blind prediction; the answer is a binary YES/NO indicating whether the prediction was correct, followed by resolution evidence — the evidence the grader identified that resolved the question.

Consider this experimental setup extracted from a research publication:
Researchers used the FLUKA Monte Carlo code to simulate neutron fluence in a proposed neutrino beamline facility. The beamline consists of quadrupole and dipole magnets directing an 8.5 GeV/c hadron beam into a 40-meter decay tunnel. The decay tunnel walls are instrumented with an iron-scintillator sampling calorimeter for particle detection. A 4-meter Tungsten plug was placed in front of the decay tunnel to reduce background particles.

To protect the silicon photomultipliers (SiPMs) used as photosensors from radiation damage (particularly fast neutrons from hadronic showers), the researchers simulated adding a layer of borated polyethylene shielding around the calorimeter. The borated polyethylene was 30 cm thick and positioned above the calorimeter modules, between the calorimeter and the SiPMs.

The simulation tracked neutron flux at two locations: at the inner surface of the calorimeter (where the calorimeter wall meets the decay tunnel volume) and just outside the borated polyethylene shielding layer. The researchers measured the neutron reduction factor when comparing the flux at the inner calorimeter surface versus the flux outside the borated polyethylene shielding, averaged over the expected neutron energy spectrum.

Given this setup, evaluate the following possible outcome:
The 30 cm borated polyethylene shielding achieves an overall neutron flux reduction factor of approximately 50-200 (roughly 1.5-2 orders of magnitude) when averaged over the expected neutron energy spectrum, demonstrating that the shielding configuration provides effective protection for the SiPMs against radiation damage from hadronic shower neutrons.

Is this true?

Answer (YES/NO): NO